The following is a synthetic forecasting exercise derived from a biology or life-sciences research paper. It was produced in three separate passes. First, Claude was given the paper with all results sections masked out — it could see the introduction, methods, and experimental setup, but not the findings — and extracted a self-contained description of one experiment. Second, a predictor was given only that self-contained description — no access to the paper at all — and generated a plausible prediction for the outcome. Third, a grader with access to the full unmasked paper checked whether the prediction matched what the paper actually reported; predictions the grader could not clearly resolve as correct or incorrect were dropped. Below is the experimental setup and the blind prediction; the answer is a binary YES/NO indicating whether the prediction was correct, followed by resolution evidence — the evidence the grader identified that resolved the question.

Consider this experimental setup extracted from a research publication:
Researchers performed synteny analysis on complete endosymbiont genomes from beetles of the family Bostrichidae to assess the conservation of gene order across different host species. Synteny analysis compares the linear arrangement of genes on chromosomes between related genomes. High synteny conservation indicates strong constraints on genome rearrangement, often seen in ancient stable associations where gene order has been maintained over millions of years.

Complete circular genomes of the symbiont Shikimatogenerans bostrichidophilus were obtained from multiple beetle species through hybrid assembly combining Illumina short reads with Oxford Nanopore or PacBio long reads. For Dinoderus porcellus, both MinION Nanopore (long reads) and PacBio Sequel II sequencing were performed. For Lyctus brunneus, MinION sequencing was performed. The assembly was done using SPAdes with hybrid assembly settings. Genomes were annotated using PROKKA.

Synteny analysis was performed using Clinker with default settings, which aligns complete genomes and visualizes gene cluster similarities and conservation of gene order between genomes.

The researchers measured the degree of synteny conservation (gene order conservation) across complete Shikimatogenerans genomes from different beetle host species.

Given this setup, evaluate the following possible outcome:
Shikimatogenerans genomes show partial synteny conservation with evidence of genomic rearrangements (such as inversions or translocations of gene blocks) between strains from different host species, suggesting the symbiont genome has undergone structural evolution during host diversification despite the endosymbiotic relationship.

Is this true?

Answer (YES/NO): NO